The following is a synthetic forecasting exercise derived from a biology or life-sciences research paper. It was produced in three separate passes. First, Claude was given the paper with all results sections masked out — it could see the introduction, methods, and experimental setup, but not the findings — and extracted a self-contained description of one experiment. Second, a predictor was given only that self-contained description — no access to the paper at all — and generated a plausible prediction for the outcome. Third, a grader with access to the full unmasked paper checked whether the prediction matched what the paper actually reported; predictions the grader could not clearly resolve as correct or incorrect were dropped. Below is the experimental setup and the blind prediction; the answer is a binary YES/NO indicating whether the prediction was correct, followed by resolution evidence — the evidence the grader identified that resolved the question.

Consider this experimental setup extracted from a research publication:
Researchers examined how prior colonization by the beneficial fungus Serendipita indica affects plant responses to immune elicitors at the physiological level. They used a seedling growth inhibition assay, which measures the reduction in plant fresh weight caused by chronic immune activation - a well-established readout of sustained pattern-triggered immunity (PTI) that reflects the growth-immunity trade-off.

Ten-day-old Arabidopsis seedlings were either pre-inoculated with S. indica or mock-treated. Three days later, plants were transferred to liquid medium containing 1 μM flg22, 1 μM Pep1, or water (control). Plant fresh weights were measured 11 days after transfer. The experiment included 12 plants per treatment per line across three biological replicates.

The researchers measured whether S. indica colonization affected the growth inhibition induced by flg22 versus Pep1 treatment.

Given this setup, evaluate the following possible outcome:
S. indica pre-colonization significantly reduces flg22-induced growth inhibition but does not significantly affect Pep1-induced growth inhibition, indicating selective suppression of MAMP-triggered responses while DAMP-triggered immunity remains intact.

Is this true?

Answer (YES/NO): YES